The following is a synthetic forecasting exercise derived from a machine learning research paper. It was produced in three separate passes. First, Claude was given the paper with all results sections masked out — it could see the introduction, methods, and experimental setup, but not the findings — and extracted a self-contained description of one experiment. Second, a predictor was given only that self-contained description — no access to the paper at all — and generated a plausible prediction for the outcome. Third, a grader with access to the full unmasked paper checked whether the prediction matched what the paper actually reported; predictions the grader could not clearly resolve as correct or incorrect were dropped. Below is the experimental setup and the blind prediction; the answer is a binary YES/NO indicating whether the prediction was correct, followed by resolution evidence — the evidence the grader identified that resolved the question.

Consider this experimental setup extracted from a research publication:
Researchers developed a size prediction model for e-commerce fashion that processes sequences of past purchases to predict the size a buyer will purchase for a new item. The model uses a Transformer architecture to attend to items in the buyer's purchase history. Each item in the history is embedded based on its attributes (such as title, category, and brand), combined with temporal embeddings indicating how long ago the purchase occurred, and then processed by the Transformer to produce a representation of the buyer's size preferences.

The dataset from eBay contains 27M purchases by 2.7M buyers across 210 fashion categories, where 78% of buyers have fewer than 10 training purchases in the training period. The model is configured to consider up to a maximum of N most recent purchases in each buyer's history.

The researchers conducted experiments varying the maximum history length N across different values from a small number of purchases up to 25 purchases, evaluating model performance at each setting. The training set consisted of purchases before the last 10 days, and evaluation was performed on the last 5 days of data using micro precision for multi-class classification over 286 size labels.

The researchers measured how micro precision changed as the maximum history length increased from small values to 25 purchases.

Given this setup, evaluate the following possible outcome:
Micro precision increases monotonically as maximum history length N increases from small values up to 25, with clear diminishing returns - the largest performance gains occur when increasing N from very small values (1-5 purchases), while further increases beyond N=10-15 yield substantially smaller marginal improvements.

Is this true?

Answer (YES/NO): NO